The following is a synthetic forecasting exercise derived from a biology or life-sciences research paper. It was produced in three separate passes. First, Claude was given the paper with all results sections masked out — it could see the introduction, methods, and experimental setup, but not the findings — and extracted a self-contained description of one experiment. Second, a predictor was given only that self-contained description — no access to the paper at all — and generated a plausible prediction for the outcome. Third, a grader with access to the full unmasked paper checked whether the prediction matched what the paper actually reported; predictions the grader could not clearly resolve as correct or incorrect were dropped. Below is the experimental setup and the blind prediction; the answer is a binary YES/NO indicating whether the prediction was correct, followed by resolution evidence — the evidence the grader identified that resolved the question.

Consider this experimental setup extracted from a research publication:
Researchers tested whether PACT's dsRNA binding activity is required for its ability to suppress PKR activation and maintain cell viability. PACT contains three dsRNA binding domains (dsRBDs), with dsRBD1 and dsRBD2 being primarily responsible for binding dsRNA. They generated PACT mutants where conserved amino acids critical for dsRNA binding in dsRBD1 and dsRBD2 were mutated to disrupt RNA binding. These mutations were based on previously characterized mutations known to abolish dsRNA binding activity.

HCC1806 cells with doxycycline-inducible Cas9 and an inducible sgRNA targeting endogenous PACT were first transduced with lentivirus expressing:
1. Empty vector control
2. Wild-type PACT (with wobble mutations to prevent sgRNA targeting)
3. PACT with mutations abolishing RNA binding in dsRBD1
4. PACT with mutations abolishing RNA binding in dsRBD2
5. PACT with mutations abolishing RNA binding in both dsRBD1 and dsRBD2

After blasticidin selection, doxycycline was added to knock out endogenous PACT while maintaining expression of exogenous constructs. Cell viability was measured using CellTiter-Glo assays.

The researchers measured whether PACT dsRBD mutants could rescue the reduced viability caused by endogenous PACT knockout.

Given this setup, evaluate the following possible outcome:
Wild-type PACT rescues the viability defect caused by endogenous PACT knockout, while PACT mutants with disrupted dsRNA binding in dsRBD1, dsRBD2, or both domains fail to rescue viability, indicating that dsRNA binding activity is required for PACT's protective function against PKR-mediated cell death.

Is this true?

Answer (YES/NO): YES